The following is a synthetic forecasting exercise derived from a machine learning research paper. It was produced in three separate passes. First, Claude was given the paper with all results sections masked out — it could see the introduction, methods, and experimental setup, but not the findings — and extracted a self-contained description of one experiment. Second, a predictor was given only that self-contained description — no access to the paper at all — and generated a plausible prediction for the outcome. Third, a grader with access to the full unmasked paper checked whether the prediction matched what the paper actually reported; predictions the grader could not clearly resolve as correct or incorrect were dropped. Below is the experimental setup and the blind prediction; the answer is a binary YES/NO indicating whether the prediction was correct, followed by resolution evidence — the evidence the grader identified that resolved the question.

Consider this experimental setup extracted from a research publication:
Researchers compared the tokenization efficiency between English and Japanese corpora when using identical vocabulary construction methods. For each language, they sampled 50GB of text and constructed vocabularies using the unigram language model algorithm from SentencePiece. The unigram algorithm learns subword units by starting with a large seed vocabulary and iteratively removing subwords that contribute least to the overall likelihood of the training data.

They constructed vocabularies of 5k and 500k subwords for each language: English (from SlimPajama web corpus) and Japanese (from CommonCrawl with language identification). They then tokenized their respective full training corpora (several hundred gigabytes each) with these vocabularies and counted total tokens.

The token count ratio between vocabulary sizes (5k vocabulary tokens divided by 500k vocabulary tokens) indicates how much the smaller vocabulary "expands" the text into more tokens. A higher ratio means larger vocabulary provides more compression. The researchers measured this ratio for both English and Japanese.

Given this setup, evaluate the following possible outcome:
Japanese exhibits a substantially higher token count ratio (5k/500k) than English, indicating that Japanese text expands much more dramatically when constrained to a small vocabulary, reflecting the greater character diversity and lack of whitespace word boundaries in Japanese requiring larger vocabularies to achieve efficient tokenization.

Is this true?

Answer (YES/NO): YES